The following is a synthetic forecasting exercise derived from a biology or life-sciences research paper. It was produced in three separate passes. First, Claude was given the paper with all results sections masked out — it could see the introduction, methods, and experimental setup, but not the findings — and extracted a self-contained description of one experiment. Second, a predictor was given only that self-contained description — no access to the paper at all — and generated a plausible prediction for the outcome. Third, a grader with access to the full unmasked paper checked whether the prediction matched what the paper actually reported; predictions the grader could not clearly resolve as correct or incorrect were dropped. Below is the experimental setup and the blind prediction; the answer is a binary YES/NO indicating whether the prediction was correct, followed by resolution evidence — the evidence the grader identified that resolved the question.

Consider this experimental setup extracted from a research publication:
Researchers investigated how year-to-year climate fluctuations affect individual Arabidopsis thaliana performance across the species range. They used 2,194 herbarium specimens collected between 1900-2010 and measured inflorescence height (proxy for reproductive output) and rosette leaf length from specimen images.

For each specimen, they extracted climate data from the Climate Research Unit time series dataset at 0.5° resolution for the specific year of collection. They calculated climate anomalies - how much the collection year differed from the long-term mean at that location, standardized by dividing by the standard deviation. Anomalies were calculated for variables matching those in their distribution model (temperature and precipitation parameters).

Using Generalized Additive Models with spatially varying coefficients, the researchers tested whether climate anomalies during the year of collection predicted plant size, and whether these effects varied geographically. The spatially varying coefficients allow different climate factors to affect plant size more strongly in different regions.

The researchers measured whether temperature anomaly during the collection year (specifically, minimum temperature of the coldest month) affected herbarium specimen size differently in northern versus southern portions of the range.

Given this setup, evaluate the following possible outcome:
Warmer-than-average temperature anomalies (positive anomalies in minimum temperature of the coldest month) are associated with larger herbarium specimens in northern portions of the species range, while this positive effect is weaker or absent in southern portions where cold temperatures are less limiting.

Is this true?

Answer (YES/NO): NO